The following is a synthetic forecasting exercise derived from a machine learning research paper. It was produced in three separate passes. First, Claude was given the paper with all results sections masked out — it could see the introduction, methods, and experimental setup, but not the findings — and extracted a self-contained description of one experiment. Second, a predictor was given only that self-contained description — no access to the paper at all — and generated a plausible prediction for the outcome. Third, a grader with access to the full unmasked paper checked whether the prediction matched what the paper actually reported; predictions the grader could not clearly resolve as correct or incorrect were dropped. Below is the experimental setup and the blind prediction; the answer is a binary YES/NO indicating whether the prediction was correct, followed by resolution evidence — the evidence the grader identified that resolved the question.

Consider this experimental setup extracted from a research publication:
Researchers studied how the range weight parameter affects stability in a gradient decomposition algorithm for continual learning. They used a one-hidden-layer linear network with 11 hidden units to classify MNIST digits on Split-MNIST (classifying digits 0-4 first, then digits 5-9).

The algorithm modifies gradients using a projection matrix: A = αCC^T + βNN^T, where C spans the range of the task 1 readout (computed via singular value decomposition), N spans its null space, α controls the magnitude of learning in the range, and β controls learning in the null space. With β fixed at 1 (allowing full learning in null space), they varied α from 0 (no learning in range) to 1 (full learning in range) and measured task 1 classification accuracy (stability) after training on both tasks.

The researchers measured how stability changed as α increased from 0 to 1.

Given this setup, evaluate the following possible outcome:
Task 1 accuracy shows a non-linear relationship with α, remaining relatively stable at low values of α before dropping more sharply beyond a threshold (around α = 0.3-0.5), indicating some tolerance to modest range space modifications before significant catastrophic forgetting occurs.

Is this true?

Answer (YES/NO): NO